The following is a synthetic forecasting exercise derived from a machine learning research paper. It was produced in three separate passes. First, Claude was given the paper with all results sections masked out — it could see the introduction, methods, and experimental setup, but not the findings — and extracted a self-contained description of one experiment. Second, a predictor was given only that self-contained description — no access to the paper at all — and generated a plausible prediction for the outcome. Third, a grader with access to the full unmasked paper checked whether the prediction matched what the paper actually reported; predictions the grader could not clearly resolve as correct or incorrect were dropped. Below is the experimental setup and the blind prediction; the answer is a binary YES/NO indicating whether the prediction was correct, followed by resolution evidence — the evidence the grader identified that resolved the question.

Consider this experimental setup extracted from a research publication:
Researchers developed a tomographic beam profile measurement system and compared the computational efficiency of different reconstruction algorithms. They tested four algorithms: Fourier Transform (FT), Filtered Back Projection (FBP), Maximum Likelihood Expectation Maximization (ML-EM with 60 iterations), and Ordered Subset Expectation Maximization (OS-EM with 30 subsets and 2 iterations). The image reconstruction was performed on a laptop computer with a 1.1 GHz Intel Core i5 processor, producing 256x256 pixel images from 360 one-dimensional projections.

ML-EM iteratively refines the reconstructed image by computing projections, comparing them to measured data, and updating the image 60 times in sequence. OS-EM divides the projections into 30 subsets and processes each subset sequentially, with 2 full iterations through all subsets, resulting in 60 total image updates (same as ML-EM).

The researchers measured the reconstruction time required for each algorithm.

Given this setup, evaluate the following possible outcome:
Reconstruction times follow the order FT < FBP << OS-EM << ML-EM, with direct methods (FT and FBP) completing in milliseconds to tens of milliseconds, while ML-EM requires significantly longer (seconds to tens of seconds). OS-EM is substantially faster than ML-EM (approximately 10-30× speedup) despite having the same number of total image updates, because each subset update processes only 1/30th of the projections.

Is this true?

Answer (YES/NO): NO